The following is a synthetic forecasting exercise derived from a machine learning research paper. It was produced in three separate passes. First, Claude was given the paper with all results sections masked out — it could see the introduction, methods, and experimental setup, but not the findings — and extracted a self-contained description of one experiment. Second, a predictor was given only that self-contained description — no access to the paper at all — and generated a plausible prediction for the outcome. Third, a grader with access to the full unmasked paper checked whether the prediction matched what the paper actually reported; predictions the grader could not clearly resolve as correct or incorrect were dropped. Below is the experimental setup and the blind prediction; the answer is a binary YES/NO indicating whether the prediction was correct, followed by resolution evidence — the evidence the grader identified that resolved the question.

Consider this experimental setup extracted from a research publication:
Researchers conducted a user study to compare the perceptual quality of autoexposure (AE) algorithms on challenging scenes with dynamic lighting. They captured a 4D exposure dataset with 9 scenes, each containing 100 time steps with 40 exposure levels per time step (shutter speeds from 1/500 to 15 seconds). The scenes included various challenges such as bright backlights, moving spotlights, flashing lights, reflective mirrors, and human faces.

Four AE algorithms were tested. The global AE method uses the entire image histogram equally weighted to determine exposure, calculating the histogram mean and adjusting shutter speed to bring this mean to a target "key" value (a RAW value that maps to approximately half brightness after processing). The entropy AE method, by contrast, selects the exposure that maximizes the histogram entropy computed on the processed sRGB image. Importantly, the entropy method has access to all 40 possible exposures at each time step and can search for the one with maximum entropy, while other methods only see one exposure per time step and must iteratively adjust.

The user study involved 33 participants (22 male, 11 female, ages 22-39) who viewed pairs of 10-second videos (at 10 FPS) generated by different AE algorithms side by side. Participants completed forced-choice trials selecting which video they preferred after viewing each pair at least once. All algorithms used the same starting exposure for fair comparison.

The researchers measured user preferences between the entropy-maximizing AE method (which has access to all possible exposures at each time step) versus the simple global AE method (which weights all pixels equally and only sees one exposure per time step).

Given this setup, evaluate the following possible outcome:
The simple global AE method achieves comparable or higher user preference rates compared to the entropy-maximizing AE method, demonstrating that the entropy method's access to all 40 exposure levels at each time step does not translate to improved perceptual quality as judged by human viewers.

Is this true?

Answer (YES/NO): NO